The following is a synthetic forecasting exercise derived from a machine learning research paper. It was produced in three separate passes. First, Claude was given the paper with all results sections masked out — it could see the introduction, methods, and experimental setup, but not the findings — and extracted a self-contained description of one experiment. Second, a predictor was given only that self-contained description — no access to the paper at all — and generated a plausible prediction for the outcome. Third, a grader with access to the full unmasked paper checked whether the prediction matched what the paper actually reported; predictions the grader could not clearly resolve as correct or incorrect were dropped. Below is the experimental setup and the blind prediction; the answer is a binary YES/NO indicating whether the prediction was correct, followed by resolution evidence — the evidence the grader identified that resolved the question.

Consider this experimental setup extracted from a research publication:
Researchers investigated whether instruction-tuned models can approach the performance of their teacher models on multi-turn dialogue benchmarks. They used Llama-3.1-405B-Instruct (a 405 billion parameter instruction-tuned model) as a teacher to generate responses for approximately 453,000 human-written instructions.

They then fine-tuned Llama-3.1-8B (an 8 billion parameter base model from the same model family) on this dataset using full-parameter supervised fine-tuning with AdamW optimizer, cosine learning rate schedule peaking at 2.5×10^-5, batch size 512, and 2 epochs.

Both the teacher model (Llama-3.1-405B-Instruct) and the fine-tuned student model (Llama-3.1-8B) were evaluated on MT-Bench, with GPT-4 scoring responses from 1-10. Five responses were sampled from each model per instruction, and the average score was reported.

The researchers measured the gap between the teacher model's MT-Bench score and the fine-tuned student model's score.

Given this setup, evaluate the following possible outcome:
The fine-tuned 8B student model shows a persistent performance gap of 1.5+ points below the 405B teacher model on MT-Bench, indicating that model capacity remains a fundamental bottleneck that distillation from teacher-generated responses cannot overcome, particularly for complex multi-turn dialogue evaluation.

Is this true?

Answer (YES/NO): YES